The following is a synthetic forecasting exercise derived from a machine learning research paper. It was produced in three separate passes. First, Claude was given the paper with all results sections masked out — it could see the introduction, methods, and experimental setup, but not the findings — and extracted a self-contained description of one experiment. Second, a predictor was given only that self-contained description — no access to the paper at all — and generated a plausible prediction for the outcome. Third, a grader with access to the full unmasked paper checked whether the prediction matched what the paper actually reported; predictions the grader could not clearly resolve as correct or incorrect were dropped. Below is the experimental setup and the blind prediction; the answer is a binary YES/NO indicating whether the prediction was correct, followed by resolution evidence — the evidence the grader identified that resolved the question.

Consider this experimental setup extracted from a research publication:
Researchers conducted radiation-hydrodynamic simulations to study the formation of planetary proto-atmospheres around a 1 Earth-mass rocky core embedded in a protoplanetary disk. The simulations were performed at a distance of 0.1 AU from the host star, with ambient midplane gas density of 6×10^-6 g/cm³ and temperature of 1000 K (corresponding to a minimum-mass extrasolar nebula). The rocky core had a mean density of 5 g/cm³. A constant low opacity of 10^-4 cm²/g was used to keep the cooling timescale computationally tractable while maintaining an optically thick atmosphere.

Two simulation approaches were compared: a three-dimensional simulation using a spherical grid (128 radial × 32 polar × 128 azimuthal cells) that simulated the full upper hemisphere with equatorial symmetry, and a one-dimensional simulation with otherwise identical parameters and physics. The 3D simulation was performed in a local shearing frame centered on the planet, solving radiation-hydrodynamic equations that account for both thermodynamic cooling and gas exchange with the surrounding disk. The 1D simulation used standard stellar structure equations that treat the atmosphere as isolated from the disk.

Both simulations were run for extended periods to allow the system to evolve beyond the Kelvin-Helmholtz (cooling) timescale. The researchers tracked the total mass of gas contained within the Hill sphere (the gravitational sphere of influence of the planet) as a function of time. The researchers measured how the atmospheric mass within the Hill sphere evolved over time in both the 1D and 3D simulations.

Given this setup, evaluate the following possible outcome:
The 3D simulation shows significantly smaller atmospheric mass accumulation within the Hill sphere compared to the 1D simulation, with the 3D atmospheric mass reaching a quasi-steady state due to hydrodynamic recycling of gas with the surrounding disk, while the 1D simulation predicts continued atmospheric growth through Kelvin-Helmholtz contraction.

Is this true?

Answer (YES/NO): YES